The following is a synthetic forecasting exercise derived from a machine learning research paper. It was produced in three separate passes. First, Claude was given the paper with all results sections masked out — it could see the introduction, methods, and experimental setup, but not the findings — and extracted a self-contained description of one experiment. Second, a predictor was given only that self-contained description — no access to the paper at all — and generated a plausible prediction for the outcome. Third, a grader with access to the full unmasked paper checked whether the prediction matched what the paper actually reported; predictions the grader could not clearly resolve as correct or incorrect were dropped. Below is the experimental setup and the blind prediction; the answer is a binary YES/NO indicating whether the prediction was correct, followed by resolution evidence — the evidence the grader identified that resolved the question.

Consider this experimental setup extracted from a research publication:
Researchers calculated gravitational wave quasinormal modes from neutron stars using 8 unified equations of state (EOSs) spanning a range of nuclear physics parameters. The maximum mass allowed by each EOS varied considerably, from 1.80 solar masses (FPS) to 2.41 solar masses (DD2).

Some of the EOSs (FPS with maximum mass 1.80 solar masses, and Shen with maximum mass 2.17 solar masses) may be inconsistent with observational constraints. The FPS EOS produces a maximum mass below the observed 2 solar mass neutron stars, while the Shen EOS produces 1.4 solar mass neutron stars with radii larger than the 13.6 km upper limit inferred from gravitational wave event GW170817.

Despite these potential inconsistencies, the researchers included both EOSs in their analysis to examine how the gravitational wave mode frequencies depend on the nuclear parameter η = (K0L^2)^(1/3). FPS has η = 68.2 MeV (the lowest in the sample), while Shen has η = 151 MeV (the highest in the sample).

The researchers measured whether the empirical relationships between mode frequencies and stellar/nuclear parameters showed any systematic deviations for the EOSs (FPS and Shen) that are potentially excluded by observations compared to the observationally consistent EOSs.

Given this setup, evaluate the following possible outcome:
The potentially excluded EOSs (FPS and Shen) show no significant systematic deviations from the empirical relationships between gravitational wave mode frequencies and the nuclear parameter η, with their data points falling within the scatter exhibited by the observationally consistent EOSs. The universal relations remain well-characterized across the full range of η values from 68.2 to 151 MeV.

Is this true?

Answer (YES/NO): YES